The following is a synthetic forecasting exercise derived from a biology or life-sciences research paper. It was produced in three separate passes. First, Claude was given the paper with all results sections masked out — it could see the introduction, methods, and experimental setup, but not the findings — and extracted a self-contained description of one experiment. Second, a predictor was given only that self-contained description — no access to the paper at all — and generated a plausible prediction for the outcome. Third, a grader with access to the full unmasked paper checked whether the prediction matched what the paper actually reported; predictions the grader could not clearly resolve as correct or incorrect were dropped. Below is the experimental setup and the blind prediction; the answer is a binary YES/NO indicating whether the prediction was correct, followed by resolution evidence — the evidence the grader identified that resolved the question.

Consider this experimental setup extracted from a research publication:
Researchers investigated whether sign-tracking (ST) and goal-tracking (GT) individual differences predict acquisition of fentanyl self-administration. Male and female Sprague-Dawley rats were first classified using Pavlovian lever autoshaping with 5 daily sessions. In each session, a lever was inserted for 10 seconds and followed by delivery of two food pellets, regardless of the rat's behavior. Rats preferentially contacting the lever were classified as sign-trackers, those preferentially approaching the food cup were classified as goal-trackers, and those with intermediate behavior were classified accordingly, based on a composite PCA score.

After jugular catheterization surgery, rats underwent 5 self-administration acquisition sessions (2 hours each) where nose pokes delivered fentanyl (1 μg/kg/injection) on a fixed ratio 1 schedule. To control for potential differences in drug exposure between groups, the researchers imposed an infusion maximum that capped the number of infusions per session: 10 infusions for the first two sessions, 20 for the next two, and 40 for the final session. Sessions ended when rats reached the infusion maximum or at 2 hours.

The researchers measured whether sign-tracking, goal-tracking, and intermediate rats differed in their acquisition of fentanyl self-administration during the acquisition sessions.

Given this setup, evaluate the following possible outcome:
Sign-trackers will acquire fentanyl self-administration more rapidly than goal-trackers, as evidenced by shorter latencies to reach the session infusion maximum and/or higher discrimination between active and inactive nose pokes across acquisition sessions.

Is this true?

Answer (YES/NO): NO